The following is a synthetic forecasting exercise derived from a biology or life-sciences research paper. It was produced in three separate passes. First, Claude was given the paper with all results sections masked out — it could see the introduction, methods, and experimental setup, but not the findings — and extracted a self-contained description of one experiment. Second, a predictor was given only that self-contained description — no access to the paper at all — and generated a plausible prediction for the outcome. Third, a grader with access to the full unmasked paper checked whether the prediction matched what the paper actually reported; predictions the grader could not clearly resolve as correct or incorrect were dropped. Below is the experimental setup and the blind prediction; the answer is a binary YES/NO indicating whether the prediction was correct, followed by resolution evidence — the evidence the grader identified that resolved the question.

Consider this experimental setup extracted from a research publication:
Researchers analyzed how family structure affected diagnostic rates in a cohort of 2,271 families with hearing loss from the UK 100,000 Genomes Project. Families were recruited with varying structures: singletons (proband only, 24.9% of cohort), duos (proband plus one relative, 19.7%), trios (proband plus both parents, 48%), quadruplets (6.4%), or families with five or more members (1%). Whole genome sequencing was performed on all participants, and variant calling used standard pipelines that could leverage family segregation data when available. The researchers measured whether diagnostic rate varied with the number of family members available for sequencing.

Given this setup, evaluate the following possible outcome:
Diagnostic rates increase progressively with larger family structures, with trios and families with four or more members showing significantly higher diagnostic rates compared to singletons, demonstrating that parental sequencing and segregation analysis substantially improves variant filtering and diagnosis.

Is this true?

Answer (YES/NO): NO